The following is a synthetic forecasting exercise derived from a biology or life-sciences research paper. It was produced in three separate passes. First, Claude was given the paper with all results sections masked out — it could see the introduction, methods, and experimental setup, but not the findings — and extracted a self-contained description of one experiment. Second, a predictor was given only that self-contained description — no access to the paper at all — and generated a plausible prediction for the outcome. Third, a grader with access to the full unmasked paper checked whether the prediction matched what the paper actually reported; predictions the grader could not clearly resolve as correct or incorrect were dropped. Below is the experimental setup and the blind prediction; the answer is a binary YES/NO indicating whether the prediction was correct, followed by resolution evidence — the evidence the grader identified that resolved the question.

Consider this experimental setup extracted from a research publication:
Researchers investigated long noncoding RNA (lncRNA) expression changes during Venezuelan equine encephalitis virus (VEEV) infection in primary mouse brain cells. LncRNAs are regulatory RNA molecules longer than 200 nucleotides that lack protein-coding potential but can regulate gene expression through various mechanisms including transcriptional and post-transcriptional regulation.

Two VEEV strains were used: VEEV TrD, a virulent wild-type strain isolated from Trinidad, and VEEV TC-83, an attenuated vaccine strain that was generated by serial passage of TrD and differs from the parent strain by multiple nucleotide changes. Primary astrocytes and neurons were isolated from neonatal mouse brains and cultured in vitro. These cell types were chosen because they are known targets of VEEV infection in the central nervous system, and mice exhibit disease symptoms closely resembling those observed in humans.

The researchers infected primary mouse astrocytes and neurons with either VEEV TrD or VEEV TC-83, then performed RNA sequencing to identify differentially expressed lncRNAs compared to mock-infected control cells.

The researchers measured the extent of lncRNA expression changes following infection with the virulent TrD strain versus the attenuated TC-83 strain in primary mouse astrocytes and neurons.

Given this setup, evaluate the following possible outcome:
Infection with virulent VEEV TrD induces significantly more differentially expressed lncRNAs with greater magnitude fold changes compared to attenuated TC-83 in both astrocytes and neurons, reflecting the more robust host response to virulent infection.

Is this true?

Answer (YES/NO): NO